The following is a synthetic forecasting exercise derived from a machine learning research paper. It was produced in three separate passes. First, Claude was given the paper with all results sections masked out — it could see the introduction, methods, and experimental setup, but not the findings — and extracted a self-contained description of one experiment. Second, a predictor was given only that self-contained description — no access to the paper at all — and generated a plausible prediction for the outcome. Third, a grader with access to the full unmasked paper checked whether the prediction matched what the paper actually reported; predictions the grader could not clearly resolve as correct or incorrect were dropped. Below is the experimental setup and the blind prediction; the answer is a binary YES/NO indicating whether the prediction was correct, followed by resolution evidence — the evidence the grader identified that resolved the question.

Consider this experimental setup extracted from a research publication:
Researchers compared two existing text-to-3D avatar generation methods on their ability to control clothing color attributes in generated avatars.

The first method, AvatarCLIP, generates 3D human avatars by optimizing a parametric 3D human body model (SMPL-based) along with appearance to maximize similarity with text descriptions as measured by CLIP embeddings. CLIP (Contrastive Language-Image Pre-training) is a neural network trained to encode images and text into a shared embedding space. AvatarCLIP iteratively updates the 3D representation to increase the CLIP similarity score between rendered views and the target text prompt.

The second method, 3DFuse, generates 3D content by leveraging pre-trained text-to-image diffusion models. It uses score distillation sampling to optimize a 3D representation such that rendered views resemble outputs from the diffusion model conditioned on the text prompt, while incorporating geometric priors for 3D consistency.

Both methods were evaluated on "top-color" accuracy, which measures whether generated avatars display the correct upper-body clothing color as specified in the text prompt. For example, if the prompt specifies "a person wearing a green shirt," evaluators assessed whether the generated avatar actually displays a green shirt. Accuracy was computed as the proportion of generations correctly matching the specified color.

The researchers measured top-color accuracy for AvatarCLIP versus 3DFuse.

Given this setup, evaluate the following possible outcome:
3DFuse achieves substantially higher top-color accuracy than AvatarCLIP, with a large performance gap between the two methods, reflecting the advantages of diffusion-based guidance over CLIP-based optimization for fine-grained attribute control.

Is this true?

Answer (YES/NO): NO